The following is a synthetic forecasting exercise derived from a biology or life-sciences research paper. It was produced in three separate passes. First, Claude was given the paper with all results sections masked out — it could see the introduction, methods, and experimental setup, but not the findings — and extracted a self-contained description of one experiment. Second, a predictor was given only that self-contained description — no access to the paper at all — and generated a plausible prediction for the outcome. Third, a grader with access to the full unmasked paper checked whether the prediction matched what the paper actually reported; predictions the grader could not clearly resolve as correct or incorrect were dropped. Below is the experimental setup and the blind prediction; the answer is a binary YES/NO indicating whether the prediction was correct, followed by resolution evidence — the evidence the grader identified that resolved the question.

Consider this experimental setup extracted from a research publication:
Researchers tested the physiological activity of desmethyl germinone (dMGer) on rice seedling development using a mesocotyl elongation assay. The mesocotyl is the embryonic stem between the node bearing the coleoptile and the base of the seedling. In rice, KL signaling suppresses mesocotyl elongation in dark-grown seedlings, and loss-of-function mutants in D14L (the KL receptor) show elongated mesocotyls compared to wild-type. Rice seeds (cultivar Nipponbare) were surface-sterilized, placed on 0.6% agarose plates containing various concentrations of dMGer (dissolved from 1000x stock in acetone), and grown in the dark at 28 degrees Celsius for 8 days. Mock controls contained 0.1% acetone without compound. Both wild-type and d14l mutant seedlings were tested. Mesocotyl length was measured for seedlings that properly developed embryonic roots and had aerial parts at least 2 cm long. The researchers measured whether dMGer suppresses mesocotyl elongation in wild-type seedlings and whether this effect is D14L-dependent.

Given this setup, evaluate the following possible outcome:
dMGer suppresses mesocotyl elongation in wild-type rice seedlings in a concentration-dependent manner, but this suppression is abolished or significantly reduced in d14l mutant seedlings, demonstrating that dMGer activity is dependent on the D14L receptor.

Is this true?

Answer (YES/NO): NO